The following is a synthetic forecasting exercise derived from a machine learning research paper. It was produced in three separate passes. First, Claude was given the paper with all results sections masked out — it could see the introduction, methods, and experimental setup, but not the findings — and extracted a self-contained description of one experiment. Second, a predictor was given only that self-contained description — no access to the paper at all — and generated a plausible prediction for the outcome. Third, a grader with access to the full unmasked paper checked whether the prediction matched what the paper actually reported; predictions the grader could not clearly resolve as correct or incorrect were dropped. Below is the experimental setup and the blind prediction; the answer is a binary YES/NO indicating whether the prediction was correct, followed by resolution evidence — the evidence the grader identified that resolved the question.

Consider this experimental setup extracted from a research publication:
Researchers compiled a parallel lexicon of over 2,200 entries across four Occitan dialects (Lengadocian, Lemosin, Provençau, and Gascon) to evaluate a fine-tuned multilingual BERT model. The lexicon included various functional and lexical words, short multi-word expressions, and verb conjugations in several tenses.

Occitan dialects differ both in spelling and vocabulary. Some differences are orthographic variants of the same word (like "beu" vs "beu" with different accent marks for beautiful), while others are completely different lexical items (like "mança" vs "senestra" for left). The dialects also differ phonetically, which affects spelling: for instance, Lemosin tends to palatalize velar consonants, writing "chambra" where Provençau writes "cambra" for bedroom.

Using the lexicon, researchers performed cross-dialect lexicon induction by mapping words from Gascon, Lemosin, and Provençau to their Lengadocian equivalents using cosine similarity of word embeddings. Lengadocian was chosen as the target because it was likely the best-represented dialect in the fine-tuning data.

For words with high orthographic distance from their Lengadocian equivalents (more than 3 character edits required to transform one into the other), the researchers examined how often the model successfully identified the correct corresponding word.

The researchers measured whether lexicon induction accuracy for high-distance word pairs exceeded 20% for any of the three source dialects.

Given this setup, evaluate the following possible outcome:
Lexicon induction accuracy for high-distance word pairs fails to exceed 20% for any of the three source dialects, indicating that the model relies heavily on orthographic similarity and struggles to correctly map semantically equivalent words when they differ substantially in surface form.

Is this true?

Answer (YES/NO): YES